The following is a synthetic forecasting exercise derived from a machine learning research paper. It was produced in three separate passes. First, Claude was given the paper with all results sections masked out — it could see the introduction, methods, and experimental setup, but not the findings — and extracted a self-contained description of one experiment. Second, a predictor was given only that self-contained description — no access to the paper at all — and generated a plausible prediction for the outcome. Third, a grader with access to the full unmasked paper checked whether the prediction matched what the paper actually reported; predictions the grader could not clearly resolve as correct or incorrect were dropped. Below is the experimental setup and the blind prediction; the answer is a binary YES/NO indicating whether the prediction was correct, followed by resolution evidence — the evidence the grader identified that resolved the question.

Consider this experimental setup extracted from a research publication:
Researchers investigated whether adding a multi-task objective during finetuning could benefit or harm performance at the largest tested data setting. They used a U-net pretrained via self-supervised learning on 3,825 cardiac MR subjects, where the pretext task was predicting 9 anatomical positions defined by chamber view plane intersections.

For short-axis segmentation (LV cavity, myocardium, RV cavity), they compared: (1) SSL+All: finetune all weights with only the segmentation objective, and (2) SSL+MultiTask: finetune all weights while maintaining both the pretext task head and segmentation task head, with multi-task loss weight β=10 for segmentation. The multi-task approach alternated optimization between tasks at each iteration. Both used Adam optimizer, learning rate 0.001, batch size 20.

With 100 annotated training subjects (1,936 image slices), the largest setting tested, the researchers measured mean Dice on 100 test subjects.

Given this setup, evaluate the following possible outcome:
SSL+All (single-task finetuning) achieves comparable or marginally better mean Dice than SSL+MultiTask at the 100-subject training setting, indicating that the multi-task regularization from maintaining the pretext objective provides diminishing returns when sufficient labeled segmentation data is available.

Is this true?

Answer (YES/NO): NO